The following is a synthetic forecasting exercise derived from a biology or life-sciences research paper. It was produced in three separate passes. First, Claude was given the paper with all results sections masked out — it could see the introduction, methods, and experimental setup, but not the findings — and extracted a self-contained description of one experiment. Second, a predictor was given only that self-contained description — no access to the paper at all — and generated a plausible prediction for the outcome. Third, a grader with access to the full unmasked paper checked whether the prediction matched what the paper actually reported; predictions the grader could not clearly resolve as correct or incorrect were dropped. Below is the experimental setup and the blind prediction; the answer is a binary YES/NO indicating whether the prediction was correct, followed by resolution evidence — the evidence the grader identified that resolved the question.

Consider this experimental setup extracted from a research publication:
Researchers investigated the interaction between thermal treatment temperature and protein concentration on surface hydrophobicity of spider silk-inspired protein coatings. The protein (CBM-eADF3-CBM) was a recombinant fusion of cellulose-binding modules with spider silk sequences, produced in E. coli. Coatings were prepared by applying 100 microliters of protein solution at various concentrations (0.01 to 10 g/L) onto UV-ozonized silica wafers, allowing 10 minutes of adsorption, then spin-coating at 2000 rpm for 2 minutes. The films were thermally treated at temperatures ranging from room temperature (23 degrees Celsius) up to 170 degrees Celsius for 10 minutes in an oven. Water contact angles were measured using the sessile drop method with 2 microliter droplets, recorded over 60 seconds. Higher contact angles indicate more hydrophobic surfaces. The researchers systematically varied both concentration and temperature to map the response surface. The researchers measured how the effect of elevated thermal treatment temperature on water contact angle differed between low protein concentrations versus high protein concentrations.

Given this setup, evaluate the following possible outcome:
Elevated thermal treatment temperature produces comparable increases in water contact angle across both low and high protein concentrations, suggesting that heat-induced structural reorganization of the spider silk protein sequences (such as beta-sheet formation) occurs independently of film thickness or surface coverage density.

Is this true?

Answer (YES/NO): NO